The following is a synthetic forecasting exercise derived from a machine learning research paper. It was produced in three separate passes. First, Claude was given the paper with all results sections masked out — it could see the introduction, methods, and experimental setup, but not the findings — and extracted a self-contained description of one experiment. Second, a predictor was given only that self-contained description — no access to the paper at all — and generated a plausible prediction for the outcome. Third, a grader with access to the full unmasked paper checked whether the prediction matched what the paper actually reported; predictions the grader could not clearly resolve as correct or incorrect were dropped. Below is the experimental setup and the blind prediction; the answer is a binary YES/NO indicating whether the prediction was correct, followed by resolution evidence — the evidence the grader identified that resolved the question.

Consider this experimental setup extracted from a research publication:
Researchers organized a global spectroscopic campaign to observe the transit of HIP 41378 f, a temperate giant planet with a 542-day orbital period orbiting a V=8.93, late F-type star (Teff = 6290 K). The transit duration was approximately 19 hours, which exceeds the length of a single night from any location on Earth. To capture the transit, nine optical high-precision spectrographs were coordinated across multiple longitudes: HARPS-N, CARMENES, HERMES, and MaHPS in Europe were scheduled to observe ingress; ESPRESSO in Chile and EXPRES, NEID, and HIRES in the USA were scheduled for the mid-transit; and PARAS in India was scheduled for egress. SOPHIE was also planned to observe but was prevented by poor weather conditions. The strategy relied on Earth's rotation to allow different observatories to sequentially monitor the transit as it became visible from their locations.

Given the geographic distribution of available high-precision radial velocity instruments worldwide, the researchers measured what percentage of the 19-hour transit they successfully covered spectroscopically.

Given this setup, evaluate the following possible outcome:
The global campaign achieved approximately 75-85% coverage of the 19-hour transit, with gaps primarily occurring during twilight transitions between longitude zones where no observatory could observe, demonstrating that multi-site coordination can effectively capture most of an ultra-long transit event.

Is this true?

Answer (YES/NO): NO